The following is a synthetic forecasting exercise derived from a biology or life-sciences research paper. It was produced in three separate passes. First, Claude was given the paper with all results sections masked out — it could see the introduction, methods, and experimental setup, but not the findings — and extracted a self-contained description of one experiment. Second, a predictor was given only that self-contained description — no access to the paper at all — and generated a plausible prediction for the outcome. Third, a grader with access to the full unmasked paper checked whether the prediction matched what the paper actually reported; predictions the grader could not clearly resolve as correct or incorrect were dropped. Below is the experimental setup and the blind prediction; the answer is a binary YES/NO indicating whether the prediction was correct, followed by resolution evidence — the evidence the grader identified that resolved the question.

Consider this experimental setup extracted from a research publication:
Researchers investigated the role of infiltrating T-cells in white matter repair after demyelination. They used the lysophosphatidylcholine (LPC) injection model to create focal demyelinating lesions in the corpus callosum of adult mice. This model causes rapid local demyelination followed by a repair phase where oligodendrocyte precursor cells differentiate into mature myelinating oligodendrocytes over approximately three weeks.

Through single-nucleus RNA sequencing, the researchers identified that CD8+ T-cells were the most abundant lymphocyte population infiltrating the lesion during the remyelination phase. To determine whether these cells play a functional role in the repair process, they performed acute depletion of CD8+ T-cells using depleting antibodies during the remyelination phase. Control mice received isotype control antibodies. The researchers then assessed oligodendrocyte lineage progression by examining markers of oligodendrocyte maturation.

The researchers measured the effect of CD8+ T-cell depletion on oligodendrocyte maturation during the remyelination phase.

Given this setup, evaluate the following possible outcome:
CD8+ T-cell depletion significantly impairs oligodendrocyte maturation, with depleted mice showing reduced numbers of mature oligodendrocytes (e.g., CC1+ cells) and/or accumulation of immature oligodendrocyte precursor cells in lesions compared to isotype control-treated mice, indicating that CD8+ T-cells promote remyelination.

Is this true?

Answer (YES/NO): YES